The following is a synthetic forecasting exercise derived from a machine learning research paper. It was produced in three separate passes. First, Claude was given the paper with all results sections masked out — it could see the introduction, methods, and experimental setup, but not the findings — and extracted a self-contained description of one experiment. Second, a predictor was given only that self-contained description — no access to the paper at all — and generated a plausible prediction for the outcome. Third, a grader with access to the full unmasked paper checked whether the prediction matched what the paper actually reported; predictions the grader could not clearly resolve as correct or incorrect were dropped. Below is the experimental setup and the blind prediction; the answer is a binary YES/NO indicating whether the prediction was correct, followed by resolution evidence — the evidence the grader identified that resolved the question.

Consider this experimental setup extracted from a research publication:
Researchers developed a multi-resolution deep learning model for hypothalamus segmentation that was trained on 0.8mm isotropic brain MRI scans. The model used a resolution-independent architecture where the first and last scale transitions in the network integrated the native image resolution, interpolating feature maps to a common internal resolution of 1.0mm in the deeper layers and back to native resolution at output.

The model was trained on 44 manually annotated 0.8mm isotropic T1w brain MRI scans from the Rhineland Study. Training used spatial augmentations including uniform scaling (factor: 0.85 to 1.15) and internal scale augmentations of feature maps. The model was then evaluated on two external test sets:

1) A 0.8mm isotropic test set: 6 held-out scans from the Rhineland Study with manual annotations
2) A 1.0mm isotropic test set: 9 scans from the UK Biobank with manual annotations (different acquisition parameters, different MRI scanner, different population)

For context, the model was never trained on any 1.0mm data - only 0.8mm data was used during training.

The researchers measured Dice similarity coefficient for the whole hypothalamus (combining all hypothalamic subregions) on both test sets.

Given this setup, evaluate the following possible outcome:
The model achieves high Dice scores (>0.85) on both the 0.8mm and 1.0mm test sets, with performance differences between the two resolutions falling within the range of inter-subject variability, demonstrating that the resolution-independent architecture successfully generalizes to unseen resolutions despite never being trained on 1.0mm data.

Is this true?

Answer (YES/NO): NO